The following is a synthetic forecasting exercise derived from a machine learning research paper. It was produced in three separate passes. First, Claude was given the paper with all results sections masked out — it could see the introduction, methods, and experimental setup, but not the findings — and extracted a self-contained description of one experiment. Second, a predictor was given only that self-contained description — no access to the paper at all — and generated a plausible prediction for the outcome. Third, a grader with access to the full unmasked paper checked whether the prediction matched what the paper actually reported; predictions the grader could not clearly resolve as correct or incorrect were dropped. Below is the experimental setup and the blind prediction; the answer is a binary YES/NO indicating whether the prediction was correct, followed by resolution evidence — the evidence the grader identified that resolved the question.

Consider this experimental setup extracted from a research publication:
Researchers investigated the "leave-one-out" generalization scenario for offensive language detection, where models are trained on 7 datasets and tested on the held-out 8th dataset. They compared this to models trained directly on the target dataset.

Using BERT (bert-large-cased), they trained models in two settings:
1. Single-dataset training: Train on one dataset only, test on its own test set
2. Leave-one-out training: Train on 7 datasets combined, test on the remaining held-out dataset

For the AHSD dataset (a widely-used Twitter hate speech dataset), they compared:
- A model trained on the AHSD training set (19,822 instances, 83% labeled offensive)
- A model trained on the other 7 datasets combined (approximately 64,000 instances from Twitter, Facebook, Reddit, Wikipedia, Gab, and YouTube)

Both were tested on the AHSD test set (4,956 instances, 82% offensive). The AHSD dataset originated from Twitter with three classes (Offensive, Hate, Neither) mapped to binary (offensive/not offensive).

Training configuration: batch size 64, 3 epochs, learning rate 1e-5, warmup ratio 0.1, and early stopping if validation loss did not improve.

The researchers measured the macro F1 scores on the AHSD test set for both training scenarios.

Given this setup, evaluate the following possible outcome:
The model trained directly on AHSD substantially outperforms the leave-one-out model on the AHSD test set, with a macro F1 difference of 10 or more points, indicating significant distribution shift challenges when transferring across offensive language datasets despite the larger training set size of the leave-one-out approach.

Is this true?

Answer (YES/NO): YES